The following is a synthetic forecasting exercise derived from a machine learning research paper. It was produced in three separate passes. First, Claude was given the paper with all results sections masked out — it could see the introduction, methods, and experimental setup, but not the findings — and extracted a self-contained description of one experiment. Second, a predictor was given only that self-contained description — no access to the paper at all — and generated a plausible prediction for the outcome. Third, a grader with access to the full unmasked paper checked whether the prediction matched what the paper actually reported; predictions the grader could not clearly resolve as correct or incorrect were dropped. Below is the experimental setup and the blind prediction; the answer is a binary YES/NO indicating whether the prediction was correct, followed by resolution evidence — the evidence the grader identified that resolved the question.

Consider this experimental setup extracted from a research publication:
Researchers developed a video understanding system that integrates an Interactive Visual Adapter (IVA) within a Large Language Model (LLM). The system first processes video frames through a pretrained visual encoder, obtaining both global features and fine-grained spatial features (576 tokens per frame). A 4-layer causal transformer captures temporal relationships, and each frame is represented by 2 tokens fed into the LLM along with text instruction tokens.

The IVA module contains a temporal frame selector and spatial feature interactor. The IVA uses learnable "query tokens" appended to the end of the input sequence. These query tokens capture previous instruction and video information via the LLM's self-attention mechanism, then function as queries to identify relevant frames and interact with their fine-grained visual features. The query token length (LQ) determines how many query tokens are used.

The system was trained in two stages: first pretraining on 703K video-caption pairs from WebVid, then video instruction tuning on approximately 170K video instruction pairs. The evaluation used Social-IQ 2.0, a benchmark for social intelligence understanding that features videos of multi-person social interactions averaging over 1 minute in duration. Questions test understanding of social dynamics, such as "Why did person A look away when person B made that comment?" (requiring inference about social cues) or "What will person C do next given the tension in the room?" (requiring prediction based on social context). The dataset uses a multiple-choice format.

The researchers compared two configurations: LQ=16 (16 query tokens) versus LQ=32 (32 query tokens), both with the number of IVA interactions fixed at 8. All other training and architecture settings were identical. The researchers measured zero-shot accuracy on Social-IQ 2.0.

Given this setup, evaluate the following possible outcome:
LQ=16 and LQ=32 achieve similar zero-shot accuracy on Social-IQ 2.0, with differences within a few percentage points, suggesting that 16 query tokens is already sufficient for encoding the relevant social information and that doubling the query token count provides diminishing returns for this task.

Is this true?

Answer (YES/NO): NO